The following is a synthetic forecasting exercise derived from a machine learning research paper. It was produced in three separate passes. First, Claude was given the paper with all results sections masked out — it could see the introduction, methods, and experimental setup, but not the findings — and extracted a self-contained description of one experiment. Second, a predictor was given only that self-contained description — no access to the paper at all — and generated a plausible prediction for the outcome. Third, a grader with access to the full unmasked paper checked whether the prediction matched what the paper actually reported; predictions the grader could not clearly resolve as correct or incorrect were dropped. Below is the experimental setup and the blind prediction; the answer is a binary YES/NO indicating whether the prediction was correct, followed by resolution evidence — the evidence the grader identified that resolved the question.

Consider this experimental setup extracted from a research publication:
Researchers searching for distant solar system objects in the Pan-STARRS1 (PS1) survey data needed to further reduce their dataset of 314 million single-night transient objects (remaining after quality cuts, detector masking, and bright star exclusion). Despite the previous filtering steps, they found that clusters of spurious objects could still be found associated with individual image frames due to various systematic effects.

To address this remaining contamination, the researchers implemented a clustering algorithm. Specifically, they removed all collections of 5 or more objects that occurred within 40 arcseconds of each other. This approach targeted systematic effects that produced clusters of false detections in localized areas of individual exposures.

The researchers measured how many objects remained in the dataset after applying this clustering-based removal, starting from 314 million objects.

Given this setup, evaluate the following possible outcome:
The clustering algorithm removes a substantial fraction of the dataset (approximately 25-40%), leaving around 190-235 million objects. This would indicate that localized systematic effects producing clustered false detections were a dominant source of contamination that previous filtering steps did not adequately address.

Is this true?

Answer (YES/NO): NO